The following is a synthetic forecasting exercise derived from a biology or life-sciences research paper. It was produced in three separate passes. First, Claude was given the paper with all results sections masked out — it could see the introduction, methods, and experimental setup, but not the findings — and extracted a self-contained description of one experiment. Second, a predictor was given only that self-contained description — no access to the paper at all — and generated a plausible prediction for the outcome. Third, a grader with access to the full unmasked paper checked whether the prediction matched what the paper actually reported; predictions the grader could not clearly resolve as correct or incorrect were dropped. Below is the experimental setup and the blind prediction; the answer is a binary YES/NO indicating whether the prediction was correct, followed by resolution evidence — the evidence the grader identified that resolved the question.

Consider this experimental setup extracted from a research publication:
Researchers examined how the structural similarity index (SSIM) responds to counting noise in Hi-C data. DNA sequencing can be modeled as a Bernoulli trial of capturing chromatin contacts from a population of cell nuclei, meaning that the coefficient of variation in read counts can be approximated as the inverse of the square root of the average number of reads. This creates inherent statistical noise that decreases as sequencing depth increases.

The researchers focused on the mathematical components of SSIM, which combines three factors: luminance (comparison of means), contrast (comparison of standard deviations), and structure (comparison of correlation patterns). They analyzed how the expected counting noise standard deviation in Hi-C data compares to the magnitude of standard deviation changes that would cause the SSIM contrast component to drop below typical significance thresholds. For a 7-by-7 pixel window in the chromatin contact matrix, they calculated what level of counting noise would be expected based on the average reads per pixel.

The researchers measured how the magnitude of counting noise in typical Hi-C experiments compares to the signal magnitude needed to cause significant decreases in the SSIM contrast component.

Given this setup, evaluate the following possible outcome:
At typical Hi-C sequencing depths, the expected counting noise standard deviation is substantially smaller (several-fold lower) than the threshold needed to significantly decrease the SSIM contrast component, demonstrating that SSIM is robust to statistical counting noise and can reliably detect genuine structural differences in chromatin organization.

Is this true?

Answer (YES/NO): NO